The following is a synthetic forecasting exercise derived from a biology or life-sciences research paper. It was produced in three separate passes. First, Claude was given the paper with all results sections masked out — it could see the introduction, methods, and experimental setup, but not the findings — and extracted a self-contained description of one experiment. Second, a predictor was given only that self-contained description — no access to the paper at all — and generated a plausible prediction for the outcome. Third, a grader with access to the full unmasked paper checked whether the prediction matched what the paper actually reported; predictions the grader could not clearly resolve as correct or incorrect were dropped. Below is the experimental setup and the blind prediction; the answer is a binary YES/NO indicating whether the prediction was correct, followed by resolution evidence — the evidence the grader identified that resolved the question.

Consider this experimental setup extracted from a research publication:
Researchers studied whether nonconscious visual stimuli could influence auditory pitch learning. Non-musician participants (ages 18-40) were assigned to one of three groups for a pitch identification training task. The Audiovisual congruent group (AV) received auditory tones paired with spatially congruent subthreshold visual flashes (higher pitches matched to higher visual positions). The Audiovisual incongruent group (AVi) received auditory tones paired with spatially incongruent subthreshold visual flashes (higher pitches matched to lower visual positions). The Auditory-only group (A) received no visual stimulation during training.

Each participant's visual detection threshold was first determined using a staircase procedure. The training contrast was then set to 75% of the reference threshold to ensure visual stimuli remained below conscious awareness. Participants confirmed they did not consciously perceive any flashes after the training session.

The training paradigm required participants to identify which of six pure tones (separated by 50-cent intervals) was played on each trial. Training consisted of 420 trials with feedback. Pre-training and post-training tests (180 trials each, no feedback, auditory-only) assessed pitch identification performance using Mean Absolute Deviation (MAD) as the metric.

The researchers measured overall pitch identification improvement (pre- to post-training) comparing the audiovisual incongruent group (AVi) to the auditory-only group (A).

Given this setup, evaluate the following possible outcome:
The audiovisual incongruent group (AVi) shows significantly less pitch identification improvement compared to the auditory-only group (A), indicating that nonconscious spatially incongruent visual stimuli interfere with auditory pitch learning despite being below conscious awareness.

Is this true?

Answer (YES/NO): NO